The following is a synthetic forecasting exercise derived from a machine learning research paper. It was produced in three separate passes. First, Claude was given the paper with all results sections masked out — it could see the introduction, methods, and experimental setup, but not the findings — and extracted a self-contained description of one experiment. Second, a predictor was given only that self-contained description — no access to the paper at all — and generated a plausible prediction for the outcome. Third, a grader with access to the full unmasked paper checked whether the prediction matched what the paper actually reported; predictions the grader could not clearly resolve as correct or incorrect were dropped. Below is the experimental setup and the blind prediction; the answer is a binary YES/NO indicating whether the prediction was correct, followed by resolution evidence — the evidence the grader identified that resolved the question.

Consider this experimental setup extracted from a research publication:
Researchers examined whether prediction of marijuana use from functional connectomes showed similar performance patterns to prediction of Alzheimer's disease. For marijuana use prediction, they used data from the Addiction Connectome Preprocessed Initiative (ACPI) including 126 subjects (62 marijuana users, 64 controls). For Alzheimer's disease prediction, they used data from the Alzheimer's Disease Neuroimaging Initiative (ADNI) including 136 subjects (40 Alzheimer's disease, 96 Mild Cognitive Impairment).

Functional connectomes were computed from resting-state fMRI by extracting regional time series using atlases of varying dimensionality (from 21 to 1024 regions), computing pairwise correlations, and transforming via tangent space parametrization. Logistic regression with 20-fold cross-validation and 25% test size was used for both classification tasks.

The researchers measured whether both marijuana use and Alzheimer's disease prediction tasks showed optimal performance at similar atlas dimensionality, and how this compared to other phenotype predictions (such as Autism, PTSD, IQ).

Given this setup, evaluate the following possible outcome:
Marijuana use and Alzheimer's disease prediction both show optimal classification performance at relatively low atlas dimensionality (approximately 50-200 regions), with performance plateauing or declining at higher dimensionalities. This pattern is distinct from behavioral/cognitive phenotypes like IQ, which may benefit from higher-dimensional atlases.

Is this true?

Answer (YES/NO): YES